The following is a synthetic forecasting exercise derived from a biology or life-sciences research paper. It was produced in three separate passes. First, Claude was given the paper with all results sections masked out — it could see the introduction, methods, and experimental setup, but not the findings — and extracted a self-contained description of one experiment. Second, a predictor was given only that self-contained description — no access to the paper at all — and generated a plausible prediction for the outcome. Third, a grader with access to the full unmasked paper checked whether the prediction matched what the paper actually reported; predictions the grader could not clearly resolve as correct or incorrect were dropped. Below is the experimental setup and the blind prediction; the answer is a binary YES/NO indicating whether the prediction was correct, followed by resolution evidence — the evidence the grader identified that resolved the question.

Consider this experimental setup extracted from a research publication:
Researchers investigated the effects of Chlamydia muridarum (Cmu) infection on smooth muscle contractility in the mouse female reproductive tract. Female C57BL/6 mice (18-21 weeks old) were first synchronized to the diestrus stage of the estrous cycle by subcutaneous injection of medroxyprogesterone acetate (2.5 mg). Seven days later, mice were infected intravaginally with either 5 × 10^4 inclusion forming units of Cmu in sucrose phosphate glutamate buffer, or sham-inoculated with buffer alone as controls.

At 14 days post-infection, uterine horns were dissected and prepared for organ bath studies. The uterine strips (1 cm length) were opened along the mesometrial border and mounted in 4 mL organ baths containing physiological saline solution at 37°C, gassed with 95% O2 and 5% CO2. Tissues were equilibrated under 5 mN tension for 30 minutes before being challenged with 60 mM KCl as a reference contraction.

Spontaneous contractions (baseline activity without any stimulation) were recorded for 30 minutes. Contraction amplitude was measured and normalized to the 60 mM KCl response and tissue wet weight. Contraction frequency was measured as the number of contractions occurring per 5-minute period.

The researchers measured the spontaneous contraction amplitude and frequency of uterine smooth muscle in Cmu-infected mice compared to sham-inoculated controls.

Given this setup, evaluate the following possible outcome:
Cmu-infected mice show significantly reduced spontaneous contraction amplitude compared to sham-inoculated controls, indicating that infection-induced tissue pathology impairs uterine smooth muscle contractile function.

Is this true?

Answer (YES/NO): NO